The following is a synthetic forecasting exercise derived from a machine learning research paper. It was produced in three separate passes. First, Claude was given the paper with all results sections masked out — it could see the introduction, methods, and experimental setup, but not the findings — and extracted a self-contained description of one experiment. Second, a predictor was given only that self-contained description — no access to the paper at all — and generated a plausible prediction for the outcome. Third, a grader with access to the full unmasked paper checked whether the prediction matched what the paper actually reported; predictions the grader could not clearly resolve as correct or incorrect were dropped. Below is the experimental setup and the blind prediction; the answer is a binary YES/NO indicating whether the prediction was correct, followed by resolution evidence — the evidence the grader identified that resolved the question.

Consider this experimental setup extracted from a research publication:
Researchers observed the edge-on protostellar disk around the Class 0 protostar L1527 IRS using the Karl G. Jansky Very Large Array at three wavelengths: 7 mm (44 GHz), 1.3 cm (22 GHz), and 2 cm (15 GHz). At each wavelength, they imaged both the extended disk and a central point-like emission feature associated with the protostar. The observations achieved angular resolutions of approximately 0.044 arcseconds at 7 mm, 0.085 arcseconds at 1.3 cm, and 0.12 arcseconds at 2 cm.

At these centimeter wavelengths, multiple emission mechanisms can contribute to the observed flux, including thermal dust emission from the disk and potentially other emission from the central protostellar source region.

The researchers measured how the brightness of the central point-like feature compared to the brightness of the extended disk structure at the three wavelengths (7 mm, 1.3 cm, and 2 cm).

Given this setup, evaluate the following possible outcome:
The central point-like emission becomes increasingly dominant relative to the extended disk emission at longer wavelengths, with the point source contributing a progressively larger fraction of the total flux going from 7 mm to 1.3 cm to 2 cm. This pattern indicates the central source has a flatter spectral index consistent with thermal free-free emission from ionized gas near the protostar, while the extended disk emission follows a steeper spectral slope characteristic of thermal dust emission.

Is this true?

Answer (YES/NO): YES